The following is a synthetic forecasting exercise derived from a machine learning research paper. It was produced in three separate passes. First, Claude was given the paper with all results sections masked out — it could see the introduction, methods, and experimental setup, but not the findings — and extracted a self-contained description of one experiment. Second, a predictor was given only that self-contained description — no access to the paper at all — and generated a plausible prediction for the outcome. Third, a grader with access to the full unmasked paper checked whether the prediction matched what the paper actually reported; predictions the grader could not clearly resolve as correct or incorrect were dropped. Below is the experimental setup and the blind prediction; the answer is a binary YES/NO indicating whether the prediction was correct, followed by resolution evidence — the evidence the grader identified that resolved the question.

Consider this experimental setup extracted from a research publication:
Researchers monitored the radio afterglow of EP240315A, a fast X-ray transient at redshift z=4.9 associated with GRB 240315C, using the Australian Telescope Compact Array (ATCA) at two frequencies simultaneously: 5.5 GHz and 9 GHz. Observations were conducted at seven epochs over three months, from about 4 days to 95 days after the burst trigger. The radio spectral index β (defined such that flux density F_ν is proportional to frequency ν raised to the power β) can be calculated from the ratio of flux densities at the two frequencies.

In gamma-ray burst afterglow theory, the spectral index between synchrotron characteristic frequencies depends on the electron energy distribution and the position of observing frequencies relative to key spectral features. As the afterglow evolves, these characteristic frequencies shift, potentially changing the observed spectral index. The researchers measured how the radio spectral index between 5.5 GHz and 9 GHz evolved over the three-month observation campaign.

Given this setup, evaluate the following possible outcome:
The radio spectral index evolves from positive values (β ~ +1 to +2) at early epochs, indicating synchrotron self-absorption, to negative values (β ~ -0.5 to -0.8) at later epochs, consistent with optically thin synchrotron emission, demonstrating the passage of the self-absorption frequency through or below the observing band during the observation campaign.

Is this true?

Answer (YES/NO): NO